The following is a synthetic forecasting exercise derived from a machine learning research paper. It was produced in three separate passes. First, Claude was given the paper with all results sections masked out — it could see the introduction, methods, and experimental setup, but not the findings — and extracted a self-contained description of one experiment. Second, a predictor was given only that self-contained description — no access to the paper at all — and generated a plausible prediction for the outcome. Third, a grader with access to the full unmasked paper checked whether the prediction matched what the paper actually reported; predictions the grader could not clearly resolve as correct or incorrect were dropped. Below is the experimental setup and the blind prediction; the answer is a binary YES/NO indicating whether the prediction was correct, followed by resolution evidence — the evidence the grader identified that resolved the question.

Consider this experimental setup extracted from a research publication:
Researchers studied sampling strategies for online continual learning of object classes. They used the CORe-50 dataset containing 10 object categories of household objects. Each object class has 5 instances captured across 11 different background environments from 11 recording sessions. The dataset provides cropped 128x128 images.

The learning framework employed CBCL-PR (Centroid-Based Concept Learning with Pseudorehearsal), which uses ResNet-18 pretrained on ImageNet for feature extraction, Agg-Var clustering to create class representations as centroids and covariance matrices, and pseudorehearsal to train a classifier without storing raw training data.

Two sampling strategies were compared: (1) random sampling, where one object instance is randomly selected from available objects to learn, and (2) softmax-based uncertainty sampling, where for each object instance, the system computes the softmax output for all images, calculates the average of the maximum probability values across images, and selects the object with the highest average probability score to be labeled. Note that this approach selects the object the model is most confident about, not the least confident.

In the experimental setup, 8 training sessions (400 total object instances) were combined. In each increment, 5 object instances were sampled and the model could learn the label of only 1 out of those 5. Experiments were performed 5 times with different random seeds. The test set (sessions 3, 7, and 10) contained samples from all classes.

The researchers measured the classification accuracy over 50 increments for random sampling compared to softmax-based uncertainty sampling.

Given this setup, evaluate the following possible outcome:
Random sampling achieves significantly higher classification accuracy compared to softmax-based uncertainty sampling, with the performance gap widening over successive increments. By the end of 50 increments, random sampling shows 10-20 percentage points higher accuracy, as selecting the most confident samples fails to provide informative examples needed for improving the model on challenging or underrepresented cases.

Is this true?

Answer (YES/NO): NO